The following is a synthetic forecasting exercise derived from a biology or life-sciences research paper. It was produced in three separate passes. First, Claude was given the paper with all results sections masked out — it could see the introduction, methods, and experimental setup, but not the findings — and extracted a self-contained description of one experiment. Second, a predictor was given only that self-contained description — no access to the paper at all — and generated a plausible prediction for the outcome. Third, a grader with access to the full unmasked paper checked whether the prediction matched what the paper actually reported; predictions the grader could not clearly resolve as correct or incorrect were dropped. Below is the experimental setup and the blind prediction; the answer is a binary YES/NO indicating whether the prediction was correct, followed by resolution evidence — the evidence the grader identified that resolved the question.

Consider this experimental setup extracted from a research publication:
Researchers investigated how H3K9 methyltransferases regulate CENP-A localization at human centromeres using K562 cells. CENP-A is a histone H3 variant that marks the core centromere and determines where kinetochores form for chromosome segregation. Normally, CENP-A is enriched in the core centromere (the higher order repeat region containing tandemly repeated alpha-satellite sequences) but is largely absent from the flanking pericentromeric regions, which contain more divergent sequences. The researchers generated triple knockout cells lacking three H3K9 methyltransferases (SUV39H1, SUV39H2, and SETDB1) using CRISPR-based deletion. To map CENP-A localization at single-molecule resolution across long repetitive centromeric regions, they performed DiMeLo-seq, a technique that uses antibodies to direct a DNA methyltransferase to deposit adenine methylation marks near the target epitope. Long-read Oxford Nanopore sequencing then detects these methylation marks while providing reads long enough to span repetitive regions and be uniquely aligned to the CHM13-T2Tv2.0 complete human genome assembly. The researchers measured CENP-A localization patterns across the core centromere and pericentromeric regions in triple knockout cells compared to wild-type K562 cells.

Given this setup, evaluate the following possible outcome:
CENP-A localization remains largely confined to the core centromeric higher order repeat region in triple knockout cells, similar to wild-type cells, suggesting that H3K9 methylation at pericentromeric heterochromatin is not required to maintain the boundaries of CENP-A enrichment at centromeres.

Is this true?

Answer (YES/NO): NO